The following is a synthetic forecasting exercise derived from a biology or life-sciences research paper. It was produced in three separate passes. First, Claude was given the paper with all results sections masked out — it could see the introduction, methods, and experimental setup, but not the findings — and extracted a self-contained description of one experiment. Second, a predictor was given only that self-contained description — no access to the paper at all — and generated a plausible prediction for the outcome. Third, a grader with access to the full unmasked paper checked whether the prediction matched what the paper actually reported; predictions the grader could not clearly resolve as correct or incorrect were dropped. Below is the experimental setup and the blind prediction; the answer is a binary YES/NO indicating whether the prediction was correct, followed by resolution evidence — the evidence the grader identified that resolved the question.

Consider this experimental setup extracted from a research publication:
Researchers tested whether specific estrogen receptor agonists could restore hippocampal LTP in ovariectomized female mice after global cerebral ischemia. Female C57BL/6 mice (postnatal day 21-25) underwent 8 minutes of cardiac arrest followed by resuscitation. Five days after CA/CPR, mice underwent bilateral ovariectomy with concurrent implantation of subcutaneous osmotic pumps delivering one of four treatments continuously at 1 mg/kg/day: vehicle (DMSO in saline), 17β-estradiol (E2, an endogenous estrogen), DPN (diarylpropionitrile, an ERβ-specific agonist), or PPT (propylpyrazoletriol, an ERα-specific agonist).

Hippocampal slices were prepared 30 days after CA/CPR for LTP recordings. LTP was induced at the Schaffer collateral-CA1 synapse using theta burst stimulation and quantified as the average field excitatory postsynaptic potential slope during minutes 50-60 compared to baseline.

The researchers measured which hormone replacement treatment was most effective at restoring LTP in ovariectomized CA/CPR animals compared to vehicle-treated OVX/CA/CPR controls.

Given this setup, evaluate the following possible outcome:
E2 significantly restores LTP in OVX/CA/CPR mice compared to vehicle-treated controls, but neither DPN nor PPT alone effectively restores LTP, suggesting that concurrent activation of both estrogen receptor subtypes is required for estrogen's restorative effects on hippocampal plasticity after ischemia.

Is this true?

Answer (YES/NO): NO